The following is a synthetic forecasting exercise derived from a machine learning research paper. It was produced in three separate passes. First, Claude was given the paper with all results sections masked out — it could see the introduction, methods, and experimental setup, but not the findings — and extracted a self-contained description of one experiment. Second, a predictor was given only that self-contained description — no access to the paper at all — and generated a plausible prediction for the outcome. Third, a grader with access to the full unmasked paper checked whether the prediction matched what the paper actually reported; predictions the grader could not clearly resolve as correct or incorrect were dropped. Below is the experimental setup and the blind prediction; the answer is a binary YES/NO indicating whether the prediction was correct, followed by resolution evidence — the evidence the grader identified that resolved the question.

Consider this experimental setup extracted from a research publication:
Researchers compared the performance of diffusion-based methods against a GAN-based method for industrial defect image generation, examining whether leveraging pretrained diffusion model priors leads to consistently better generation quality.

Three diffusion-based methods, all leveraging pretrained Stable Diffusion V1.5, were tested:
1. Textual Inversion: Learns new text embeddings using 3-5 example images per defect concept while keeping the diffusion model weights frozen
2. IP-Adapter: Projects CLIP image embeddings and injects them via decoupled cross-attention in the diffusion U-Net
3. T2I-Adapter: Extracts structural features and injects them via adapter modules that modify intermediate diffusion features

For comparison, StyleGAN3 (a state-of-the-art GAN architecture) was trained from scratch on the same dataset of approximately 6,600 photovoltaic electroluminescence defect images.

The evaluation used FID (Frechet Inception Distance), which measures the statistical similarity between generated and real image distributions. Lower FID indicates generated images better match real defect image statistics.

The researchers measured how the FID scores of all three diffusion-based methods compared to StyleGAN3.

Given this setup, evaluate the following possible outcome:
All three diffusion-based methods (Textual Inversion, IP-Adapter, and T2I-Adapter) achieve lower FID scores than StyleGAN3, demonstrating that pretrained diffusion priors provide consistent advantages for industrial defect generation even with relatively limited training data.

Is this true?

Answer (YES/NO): NO